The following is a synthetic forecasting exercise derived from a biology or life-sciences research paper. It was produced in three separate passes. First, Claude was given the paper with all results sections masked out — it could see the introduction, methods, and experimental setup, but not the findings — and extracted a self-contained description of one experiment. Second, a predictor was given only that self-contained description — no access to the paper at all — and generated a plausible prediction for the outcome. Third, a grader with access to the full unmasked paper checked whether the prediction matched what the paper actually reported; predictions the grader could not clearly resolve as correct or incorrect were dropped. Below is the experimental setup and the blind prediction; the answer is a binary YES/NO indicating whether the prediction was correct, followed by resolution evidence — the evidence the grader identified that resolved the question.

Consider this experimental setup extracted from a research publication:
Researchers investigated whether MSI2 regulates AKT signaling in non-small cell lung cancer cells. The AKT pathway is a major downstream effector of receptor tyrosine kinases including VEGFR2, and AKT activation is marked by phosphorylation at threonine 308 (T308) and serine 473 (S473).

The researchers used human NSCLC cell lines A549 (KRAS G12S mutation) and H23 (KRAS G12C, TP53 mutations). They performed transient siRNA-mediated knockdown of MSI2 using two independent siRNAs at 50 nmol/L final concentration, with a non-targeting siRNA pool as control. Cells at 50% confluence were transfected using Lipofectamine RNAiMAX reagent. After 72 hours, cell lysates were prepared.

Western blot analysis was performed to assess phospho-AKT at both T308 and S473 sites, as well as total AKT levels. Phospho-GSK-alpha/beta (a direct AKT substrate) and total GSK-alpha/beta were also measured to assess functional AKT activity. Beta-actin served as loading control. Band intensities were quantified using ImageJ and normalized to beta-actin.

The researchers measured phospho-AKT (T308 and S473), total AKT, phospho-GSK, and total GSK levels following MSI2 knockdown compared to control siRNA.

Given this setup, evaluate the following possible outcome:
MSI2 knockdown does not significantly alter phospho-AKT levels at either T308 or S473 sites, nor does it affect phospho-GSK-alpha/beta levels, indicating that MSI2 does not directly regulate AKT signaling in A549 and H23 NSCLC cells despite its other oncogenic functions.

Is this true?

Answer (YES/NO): NO